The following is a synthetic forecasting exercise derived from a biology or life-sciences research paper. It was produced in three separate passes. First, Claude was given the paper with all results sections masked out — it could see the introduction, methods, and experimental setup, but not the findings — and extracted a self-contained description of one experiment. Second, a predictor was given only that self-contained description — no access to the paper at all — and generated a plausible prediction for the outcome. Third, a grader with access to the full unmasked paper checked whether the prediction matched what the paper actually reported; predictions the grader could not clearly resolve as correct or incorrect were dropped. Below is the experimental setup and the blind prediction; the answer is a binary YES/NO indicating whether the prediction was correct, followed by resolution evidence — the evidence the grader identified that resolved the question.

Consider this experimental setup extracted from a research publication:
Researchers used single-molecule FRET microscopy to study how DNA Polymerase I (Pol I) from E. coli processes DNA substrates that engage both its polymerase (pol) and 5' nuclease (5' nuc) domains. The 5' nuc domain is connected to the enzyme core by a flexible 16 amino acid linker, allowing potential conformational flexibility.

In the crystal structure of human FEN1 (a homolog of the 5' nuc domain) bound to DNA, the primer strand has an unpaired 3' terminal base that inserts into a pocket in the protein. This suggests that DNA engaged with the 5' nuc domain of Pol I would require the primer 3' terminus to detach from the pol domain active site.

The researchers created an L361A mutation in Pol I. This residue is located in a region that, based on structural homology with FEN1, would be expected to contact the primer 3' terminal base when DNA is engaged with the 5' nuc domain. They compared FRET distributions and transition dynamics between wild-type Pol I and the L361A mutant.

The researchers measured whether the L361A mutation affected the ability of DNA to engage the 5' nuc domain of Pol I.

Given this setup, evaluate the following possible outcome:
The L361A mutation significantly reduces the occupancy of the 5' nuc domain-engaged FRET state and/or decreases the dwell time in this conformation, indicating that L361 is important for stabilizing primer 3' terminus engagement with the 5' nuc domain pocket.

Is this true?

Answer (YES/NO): NO